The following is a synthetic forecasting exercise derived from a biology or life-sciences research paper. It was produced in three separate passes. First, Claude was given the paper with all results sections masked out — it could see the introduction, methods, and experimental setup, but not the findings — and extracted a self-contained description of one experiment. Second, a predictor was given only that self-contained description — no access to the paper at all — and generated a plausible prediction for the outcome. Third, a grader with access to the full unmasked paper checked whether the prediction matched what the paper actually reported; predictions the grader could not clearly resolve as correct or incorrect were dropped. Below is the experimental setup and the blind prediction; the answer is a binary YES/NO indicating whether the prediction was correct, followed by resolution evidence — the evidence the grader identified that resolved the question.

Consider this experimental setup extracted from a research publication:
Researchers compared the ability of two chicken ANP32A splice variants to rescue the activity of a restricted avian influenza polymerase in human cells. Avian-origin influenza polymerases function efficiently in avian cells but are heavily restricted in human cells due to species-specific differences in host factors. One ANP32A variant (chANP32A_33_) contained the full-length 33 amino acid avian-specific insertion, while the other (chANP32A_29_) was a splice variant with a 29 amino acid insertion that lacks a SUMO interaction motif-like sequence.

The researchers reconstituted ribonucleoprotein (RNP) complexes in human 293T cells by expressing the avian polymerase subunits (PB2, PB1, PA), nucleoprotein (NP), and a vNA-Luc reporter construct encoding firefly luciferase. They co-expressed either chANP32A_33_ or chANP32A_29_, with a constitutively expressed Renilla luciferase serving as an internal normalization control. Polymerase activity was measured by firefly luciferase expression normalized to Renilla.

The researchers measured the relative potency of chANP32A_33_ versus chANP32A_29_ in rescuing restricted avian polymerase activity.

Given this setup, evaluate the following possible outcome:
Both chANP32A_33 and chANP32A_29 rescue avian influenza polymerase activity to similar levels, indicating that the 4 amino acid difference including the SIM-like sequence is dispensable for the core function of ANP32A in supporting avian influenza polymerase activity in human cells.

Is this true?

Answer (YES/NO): NO